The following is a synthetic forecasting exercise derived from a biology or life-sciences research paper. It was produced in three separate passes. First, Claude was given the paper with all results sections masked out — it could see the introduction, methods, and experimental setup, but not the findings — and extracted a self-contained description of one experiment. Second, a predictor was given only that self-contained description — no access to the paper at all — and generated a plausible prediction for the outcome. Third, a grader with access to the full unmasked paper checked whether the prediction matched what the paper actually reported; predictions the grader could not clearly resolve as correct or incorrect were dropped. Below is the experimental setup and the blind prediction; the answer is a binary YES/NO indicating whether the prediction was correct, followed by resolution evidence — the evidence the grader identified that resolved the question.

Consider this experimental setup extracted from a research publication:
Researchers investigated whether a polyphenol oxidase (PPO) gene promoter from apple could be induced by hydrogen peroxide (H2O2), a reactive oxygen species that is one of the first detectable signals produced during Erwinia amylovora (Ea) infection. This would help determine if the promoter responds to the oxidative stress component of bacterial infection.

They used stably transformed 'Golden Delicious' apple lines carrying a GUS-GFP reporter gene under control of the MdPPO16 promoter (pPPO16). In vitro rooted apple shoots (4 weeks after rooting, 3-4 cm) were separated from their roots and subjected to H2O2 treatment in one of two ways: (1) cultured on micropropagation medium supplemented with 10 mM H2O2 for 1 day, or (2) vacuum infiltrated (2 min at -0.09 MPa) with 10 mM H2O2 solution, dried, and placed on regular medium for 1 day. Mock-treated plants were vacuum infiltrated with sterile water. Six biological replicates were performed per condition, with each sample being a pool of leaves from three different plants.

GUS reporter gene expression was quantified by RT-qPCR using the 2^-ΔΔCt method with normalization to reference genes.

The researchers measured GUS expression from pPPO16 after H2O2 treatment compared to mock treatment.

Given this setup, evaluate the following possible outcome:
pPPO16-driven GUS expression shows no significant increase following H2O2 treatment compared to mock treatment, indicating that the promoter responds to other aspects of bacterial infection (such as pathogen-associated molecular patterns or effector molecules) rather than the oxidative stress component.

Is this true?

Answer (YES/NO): YES